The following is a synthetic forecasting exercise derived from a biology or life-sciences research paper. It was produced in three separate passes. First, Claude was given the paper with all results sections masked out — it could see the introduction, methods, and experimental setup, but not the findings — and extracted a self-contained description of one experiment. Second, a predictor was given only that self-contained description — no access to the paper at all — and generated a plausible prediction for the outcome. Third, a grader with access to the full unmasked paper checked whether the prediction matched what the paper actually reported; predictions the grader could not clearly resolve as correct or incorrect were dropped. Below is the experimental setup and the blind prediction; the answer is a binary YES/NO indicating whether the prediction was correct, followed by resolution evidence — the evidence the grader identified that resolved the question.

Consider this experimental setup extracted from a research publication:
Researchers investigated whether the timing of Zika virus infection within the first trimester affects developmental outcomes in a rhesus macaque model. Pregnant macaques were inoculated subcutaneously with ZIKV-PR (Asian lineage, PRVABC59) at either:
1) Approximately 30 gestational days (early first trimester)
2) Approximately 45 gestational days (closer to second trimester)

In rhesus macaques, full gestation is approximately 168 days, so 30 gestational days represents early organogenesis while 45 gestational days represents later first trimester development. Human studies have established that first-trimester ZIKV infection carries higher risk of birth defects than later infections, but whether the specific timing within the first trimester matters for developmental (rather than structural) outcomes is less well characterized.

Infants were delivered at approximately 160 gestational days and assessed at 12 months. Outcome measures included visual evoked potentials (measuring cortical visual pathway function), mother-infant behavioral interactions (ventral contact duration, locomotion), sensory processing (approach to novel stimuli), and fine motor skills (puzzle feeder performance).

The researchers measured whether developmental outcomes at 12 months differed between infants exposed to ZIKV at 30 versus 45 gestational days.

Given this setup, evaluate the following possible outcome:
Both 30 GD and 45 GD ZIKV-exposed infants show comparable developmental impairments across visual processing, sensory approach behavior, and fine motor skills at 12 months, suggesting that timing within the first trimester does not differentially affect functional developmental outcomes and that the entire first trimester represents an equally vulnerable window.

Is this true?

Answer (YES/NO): NO